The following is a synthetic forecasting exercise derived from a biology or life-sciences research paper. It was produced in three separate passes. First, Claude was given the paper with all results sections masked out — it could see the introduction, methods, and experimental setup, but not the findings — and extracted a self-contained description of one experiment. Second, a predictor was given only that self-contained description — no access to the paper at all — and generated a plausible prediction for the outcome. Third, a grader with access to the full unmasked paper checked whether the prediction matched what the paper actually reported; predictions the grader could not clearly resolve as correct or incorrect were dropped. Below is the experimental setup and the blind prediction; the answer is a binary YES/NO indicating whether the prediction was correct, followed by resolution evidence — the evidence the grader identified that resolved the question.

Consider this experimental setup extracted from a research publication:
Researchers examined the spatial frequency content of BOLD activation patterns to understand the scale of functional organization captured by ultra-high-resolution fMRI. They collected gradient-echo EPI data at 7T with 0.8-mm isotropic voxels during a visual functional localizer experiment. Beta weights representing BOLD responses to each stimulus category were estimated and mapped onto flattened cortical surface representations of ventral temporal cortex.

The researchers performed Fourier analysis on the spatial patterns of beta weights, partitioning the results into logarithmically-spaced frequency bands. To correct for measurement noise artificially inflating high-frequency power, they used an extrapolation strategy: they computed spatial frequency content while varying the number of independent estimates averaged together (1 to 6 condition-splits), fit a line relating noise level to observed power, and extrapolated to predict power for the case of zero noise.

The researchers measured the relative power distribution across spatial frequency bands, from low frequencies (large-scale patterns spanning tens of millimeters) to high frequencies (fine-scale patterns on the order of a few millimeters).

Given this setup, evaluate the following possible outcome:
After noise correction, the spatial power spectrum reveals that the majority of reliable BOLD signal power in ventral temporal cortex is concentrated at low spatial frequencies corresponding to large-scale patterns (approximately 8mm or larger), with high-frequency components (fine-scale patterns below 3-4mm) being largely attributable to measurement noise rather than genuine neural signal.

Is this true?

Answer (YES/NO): NO